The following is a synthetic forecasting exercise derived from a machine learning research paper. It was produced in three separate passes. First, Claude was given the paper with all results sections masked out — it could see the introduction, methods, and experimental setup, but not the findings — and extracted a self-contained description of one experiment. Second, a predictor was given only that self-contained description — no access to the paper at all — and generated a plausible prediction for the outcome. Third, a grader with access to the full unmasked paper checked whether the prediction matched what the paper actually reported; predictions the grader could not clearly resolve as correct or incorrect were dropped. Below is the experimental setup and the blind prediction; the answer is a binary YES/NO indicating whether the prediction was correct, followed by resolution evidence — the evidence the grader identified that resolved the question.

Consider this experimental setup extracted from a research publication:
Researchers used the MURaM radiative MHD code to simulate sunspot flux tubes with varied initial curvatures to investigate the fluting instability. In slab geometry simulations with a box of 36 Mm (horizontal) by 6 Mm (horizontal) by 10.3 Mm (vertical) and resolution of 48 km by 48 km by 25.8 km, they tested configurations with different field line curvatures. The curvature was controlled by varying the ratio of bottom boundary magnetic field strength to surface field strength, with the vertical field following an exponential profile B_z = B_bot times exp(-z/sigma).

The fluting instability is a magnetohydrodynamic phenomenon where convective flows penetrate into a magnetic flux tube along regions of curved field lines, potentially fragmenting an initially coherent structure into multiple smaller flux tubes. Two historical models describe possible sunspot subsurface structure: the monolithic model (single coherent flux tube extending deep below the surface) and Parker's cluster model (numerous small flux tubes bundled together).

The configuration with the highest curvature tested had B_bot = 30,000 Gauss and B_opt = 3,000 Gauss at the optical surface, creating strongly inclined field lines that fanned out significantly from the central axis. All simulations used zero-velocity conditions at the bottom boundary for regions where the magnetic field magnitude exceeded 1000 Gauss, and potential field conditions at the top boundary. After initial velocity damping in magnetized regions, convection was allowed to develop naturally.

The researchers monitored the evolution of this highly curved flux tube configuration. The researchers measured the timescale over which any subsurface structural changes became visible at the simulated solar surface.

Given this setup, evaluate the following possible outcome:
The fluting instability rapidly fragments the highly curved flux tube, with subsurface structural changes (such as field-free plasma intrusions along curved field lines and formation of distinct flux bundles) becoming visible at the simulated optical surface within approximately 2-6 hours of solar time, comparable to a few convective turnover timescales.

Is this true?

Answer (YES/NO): YES